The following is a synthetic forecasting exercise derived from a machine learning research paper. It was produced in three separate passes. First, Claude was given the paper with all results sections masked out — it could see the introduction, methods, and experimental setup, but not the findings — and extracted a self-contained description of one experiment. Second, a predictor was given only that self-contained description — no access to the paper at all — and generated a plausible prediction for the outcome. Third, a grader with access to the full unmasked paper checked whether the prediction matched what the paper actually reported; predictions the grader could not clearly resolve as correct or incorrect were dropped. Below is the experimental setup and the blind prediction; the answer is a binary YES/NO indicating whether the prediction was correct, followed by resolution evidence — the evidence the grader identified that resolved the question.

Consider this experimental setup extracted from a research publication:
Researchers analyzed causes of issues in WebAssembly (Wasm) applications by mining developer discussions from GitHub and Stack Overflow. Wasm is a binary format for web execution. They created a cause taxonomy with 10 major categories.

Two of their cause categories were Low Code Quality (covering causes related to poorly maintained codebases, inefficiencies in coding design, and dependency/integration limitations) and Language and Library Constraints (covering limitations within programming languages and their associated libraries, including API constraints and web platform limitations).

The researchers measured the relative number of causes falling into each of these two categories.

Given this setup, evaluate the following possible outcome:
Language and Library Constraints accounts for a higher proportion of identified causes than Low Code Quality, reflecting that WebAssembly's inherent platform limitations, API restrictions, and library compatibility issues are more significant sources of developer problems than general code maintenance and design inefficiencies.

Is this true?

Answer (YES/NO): NO